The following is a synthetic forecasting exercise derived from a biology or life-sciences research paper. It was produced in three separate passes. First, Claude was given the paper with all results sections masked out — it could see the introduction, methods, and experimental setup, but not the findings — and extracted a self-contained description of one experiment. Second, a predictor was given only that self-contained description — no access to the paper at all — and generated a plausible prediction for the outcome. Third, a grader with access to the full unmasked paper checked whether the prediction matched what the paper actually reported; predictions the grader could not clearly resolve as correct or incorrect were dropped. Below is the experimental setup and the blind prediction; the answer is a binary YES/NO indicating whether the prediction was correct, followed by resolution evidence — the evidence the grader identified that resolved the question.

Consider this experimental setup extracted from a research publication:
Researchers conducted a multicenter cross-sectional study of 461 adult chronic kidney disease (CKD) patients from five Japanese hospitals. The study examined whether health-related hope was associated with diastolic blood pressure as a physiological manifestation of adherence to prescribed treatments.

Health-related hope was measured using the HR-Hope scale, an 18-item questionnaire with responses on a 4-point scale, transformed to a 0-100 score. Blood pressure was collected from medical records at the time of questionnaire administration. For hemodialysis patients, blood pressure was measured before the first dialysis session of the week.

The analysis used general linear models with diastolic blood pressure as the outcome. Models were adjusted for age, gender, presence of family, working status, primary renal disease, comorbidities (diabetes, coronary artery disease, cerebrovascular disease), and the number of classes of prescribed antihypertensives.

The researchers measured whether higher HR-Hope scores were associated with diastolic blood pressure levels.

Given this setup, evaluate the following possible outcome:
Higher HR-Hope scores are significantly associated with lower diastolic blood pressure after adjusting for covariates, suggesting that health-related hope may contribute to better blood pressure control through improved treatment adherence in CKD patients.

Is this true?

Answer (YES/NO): NO